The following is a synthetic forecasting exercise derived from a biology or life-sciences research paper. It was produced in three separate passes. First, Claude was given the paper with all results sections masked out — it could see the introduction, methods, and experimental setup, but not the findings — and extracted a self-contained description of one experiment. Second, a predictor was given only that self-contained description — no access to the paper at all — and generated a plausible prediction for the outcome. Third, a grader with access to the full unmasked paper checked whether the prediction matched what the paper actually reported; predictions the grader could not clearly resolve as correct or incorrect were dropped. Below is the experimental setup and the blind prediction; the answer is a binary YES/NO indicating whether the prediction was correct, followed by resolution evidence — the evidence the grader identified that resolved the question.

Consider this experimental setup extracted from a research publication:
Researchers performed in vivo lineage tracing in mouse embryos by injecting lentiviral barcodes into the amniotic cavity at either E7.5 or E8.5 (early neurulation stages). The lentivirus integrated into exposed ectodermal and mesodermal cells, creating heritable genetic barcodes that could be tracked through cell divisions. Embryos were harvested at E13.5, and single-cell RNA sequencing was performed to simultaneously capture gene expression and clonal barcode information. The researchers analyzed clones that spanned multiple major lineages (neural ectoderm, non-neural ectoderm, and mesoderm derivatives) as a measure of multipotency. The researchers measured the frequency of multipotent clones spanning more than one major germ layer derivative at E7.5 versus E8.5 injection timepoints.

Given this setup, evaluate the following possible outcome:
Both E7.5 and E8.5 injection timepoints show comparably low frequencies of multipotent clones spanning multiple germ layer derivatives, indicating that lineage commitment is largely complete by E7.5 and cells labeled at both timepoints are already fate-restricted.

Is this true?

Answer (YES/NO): NO